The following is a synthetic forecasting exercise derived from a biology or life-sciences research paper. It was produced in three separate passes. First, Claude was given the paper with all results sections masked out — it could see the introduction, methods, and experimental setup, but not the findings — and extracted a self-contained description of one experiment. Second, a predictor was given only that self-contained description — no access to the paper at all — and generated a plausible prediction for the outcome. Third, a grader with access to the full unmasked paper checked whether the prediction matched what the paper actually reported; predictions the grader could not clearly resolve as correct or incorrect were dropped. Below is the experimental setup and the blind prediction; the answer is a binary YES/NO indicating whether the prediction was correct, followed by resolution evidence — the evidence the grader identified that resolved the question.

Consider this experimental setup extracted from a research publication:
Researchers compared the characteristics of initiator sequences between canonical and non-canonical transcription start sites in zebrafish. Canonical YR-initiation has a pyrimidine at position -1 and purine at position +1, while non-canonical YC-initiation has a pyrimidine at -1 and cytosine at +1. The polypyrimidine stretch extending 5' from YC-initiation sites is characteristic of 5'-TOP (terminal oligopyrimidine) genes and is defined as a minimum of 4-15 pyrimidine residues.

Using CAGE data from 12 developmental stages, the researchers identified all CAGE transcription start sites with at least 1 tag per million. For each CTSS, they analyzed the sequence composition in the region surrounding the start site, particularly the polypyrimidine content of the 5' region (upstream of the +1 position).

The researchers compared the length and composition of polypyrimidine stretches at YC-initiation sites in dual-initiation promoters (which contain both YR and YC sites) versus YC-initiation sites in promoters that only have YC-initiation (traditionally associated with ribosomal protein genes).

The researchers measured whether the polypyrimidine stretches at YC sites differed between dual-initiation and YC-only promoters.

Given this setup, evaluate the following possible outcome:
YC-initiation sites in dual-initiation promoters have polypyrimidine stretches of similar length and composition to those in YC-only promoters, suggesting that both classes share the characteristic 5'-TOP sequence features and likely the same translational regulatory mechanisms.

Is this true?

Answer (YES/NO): NO